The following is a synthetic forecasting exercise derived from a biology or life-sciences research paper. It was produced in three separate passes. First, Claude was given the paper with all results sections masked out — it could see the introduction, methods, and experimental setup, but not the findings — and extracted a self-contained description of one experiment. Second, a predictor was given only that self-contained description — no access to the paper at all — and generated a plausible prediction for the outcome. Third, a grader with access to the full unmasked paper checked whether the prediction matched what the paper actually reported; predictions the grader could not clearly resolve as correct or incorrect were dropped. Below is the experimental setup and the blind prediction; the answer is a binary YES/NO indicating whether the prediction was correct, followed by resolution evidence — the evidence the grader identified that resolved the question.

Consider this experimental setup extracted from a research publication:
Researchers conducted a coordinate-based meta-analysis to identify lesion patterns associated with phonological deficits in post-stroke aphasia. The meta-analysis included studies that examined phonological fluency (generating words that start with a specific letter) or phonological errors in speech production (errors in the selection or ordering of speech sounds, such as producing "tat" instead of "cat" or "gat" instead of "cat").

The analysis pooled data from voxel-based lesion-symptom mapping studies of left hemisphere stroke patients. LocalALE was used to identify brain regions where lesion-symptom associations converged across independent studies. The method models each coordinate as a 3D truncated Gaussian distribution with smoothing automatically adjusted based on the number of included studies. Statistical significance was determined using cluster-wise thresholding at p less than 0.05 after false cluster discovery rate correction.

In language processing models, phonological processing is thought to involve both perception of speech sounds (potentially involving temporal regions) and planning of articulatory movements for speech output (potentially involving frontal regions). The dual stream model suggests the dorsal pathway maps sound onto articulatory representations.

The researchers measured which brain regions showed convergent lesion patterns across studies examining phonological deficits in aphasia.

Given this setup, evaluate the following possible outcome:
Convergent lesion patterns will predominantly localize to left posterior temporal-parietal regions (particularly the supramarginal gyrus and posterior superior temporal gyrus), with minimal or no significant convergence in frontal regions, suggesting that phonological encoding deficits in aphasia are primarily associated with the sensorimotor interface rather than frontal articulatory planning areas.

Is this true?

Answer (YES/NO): NO